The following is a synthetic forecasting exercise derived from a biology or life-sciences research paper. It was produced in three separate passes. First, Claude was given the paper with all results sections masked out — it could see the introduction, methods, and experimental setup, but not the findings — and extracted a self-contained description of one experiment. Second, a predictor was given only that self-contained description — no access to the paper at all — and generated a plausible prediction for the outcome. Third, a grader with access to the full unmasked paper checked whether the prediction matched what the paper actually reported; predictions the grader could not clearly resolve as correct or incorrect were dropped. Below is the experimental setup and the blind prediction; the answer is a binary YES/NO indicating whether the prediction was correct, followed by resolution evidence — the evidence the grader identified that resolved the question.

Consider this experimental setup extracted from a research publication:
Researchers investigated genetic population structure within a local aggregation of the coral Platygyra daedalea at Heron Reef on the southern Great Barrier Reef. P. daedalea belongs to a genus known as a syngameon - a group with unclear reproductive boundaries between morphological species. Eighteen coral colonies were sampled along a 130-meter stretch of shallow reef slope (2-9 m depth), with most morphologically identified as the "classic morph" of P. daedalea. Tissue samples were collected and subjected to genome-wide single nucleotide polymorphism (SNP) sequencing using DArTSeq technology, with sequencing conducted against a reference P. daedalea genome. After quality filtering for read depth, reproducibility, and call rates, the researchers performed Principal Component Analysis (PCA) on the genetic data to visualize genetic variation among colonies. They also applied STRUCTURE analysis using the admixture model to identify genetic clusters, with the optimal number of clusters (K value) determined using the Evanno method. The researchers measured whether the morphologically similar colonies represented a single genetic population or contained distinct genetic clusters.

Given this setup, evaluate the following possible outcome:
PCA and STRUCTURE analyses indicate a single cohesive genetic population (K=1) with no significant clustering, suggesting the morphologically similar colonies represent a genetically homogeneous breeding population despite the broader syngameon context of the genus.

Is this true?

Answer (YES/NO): NO